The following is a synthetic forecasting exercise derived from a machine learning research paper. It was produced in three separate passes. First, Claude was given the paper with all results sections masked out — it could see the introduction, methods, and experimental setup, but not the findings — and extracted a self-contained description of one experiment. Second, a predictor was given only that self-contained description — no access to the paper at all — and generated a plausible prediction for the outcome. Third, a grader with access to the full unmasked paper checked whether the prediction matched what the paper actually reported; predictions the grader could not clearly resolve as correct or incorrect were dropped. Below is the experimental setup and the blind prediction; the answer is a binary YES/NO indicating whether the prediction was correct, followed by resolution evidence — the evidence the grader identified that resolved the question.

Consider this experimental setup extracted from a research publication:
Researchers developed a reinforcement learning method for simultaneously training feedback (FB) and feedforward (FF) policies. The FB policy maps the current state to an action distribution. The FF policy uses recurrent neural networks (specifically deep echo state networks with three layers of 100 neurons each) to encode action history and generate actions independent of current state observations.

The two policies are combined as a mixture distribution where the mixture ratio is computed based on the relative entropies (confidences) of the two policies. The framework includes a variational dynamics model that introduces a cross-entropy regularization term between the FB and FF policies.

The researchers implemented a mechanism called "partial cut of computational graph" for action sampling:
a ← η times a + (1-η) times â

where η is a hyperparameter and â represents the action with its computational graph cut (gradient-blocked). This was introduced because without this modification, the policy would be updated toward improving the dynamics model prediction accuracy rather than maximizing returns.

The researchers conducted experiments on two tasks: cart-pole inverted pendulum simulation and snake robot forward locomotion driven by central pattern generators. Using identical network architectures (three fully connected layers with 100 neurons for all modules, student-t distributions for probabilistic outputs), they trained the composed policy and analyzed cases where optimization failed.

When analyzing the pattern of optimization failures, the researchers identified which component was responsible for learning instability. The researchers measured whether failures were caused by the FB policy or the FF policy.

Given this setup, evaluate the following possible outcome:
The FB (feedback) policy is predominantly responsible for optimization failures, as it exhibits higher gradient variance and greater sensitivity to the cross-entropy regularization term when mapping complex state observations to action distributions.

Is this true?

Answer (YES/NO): NO